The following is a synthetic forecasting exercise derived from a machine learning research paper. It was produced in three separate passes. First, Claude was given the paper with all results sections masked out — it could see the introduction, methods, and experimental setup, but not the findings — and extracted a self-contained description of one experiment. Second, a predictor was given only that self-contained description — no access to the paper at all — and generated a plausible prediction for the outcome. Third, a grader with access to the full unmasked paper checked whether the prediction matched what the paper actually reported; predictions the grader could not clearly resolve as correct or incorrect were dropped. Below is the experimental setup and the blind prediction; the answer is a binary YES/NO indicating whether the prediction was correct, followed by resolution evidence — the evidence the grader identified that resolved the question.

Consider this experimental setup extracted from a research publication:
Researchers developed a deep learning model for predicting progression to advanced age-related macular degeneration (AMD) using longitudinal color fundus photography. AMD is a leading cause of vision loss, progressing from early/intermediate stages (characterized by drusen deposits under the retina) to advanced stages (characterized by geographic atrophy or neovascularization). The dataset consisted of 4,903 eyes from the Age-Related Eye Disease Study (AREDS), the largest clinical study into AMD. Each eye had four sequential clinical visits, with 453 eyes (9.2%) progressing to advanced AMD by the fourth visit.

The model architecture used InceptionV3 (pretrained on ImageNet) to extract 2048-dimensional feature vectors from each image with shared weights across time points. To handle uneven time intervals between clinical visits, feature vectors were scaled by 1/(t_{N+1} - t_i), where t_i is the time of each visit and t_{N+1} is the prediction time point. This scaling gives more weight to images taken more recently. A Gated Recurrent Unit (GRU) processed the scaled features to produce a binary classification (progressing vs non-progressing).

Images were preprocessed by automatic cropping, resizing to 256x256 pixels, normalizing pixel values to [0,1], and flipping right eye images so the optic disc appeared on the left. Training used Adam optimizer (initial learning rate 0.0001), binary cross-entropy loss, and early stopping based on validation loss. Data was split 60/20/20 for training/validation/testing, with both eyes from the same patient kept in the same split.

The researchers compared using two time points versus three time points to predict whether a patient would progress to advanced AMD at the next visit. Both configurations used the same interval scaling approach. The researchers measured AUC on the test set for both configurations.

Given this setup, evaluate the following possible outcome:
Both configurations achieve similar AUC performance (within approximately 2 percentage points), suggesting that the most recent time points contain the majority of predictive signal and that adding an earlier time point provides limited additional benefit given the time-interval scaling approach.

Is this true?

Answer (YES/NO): YES